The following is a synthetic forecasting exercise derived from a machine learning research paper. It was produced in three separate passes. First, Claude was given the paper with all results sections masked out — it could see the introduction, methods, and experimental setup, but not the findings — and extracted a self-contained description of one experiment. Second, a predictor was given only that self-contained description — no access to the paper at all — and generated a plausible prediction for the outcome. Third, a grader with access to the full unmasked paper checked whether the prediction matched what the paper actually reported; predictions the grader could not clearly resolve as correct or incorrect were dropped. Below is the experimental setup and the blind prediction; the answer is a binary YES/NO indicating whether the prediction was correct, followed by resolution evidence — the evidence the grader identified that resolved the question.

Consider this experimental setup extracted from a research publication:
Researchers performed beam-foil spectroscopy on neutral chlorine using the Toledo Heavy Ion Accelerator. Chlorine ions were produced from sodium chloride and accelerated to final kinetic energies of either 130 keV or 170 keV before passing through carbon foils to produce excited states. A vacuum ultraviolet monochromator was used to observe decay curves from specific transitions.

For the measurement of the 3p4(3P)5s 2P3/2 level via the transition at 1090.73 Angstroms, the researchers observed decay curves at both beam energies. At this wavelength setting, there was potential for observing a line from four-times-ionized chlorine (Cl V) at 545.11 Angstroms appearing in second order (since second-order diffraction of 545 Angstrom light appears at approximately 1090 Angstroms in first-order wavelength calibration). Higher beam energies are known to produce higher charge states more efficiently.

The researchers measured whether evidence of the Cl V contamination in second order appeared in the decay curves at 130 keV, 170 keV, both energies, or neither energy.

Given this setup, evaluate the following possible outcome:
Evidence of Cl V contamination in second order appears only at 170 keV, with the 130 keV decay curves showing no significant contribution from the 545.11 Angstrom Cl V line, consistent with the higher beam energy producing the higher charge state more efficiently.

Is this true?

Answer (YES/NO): YES